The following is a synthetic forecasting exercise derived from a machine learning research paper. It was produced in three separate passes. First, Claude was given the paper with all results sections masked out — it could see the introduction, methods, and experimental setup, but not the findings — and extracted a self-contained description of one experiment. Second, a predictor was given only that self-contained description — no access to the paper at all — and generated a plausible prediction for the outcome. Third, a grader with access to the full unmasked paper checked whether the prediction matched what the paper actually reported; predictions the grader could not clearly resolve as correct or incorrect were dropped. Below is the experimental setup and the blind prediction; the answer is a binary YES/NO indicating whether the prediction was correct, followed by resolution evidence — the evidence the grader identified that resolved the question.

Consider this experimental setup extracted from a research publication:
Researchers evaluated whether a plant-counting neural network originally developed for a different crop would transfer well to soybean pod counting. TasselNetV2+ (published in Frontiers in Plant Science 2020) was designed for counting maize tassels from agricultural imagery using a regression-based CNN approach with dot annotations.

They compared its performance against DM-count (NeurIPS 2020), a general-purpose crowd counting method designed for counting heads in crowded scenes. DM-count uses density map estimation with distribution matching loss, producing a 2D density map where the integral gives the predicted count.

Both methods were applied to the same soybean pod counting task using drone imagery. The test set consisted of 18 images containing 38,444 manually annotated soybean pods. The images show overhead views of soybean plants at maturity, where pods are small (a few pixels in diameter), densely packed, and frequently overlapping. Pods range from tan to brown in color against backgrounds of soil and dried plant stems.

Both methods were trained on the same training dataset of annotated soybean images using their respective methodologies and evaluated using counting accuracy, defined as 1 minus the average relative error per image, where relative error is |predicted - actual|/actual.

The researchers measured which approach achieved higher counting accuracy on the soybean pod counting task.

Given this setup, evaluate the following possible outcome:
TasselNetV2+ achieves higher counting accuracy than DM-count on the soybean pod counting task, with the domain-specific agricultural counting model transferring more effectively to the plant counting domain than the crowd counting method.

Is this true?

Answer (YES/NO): NO